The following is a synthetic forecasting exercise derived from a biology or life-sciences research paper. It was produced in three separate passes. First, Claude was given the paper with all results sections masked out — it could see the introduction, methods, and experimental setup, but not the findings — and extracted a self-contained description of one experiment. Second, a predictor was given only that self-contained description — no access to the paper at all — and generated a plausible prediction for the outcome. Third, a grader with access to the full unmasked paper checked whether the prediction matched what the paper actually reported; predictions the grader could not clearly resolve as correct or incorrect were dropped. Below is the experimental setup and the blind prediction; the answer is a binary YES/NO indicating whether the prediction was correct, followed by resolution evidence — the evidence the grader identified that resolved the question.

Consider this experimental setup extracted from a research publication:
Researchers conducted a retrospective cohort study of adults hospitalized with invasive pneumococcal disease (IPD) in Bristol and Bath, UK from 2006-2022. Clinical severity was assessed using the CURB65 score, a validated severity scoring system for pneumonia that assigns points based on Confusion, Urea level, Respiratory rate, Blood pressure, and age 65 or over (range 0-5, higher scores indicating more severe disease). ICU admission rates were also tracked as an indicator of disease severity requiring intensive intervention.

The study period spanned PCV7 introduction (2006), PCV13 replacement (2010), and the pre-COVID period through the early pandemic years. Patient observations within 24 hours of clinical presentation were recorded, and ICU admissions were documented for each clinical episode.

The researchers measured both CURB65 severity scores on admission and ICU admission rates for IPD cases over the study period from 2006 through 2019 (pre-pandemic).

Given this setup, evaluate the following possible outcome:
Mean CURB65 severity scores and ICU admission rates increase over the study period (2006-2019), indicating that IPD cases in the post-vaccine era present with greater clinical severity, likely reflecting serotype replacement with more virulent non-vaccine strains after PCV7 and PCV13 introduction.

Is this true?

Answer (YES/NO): NO